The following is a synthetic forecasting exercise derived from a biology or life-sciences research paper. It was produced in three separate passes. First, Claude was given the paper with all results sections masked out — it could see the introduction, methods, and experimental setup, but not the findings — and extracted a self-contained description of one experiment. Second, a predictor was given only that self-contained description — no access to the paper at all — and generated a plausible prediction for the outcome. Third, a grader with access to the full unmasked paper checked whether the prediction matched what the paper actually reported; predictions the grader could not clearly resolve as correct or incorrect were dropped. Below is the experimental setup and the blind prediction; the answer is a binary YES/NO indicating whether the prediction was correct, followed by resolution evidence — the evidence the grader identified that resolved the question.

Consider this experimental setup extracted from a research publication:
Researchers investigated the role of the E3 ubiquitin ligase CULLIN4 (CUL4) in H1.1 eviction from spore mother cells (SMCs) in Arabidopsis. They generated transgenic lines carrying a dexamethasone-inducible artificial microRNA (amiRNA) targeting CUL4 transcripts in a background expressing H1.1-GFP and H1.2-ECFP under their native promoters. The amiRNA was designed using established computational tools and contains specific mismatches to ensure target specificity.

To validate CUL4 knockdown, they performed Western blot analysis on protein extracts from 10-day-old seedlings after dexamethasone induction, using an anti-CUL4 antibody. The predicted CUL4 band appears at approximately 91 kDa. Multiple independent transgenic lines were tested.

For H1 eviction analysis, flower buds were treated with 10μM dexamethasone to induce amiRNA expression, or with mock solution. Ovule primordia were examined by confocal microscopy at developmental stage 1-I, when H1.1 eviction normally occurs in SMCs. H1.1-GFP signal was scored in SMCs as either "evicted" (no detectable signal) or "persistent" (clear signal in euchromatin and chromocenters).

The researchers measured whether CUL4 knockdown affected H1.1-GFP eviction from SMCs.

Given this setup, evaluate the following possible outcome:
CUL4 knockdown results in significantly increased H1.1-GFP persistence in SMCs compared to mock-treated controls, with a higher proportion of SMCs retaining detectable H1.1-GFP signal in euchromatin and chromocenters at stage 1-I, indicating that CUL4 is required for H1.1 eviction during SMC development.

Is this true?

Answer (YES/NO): YES